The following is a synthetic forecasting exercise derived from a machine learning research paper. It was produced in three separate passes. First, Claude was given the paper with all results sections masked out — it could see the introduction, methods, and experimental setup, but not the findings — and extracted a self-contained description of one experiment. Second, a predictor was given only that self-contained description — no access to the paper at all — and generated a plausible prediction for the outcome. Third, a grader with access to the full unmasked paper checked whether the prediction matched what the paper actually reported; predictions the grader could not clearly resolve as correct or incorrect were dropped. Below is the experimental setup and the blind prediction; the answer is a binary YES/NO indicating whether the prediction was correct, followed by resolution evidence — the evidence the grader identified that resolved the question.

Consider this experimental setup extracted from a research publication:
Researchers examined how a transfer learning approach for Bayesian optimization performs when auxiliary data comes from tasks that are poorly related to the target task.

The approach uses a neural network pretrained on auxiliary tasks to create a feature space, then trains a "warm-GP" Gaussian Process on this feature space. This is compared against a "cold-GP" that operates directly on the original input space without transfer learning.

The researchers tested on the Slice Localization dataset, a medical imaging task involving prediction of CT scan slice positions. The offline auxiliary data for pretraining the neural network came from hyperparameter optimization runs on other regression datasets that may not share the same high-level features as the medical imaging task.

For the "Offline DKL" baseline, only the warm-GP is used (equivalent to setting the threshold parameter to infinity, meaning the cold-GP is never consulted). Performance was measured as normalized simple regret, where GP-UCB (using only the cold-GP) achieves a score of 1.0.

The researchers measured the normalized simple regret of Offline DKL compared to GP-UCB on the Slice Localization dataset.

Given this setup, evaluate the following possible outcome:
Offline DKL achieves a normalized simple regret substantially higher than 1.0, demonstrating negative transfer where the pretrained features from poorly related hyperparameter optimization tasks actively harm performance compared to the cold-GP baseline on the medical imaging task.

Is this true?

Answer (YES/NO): YES